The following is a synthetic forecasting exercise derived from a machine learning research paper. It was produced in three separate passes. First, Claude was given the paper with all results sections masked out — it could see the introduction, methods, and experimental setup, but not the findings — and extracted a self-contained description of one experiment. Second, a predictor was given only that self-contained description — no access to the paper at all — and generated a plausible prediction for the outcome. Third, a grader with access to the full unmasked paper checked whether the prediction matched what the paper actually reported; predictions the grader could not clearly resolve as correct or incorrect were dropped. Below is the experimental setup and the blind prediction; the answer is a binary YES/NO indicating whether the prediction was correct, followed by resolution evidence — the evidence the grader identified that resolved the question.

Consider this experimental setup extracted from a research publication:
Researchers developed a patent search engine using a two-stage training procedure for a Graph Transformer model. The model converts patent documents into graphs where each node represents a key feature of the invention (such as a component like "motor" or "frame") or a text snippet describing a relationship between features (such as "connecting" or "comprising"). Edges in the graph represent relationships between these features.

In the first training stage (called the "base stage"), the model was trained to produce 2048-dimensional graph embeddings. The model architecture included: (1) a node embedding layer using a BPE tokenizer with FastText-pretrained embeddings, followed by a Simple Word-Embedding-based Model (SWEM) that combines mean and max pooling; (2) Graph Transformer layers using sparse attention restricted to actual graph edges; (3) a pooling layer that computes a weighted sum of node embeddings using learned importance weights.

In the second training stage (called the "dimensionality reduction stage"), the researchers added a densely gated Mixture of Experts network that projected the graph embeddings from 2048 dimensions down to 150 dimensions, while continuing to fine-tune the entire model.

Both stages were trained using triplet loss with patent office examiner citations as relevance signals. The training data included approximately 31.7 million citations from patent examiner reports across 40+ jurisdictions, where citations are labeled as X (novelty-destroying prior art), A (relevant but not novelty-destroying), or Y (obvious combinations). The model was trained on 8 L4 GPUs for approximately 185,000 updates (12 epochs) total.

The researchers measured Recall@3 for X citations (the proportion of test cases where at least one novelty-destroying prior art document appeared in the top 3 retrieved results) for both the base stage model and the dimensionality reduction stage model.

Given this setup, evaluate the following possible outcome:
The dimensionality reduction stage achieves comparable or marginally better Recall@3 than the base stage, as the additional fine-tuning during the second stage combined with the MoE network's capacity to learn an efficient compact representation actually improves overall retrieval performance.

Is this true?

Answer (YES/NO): NO